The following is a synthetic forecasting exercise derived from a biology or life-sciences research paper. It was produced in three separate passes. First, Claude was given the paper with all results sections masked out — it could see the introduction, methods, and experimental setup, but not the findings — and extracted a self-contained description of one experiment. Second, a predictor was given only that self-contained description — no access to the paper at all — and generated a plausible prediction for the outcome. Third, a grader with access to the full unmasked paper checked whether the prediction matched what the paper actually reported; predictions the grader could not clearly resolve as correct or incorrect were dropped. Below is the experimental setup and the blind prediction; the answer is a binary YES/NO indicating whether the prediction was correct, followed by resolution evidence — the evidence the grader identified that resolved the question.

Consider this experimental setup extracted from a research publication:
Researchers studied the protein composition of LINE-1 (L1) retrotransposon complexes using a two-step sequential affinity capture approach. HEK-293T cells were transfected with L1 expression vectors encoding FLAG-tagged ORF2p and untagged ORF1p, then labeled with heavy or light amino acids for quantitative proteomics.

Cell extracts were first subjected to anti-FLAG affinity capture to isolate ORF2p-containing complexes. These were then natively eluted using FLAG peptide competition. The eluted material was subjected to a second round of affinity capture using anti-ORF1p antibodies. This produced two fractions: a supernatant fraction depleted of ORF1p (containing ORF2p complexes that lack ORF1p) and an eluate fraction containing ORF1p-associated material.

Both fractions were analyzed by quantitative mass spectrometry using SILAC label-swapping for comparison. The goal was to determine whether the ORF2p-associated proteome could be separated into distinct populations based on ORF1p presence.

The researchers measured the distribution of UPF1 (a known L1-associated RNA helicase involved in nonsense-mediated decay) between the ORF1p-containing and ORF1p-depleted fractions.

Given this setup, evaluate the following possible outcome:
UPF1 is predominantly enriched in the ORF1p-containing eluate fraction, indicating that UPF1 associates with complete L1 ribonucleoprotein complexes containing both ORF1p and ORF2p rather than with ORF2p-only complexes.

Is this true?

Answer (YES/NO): NO